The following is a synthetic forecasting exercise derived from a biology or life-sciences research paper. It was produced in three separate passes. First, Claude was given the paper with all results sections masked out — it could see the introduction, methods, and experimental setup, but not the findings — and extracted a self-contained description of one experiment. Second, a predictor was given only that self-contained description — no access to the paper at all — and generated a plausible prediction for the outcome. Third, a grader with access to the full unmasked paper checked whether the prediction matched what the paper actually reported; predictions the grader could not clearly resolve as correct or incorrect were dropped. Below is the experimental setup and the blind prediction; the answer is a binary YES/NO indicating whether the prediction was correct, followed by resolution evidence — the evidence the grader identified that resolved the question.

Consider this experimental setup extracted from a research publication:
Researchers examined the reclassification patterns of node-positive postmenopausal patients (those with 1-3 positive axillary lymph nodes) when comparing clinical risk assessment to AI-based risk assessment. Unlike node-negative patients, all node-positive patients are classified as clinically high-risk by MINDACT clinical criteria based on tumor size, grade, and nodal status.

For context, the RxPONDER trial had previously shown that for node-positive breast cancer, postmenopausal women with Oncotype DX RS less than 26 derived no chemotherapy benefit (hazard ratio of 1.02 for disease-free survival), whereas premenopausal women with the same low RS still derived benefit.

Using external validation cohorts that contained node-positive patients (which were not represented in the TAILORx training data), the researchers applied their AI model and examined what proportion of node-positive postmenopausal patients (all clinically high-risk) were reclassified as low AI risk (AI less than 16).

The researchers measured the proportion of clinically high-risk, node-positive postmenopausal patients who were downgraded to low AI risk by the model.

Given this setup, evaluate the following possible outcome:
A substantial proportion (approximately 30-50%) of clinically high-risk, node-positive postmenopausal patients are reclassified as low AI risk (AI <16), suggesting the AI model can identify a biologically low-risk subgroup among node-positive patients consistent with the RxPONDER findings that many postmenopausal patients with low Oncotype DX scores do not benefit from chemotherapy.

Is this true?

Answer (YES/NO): YES